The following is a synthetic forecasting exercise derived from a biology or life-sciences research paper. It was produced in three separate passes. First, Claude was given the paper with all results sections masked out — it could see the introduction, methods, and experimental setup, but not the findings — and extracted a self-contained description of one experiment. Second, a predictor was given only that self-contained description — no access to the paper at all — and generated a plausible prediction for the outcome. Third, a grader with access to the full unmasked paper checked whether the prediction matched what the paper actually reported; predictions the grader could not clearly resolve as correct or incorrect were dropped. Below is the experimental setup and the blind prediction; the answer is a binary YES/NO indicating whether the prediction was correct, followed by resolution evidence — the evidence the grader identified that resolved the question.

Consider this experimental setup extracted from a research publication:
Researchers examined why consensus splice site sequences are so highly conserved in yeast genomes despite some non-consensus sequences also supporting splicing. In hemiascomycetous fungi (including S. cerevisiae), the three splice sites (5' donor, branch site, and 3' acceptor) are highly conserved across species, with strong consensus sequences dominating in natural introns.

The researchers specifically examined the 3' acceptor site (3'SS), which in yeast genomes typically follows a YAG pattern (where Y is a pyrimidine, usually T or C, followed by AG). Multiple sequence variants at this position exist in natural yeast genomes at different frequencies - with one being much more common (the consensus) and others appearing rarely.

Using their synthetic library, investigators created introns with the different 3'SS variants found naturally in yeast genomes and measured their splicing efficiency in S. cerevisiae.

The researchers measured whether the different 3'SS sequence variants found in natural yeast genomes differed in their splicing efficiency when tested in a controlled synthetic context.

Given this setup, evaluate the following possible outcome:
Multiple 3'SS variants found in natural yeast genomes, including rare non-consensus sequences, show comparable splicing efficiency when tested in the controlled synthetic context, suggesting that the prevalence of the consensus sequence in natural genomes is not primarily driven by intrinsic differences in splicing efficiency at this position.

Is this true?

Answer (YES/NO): YES